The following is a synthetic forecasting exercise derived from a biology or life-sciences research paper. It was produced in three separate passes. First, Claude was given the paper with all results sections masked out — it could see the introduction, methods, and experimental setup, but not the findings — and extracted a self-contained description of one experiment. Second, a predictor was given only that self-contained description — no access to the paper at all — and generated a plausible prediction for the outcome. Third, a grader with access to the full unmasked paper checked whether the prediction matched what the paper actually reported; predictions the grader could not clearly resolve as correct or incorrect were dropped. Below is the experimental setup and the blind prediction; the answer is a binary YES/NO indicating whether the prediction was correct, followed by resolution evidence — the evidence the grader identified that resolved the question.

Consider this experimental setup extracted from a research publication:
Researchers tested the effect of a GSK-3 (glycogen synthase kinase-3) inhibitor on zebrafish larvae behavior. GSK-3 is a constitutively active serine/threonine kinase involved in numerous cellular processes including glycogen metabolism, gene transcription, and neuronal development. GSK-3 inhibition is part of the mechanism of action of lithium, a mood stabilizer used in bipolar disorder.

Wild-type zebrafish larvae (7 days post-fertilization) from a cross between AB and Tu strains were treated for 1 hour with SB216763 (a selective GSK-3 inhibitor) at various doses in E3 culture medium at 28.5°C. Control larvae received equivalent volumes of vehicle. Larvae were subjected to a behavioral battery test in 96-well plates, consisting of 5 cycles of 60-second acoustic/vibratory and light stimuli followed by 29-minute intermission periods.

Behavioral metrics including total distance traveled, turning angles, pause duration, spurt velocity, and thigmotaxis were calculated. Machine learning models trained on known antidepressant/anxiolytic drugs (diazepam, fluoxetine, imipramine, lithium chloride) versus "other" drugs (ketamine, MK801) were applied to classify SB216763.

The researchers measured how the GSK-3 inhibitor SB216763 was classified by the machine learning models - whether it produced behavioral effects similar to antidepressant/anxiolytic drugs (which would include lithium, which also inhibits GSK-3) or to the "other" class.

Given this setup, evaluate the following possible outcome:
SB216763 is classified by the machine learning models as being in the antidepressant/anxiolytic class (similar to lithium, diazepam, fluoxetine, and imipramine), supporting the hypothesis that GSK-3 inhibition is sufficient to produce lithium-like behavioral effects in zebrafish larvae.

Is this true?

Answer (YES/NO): YES